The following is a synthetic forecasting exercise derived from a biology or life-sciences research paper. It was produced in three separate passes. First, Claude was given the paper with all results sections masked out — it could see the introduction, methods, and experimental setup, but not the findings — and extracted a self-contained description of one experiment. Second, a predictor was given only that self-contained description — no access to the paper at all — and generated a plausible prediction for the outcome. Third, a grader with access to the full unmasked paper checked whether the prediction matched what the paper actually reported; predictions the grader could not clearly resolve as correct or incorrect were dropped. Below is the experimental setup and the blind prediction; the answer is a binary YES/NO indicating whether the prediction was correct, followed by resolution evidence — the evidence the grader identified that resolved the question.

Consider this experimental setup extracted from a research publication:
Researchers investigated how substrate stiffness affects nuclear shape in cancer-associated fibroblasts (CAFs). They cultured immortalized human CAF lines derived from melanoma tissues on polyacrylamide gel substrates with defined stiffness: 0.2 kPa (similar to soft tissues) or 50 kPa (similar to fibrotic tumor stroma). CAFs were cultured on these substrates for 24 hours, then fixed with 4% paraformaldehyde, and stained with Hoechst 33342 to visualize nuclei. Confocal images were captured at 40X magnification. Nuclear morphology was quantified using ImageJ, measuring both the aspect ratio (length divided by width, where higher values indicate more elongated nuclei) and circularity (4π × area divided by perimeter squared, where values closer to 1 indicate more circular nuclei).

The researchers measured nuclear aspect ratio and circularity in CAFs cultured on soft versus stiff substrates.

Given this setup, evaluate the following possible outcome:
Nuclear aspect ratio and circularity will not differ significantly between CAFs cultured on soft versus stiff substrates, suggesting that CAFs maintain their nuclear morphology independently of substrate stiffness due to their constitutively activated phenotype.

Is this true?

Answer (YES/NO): NO